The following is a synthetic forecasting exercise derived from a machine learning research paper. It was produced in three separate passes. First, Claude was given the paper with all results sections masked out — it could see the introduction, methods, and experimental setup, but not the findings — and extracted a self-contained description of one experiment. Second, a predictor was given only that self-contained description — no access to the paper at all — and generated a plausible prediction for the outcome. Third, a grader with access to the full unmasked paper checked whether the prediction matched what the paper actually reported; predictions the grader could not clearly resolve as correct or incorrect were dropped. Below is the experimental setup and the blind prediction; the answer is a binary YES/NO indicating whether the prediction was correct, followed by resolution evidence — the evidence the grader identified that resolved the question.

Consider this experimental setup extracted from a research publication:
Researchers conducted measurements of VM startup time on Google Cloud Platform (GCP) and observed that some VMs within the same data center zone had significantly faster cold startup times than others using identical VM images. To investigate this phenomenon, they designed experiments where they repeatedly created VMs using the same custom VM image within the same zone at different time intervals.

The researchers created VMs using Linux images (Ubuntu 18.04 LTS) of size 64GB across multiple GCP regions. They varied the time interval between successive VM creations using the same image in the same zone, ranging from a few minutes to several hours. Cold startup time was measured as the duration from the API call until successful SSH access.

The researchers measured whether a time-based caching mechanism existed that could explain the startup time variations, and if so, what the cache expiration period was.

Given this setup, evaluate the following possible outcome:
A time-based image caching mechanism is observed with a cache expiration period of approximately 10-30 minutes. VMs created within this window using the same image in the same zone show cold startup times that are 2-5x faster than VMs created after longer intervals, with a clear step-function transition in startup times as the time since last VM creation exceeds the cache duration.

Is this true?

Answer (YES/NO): NO